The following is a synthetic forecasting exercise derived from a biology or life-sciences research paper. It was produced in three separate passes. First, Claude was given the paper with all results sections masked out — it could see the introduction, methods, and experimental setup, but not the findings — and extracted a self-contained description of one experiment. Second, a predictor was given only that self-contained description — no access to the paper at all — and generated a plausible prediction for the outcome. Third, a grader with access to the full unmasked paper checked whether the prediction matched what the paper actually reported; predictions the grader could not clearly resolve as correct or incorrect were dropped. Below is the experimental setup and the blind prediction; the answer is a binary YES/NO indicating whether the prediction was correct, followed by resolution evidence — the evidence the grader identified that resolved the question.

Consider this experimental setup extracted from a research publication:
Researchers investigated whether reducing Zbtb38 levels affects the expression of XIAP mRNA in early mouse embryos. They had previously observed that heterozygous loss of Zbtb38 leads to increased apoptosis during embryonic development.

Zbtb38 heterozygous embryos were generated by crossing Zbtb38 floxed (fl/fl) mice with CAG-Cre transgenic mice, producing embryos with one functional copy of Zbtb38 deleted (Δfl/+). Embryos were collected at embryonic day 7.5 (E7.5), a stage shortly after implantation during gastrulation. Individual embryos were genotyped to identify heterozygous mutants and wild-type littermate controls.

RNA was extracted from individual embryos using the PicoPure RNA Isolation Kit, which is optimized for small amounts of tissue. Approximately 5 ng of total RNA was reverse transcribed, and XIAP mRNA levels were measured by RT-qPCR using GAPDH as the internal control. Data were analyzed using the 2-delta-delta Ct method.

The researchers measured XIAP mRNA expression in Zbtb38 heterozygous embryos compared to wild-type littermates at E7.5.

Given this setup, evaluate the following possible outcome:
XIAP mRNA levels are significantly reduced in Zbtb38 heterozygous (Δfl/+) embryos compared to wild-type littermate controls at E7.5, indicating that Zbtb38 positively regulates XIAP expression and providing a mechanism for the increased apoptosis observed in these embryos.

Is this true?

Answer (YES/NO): YES